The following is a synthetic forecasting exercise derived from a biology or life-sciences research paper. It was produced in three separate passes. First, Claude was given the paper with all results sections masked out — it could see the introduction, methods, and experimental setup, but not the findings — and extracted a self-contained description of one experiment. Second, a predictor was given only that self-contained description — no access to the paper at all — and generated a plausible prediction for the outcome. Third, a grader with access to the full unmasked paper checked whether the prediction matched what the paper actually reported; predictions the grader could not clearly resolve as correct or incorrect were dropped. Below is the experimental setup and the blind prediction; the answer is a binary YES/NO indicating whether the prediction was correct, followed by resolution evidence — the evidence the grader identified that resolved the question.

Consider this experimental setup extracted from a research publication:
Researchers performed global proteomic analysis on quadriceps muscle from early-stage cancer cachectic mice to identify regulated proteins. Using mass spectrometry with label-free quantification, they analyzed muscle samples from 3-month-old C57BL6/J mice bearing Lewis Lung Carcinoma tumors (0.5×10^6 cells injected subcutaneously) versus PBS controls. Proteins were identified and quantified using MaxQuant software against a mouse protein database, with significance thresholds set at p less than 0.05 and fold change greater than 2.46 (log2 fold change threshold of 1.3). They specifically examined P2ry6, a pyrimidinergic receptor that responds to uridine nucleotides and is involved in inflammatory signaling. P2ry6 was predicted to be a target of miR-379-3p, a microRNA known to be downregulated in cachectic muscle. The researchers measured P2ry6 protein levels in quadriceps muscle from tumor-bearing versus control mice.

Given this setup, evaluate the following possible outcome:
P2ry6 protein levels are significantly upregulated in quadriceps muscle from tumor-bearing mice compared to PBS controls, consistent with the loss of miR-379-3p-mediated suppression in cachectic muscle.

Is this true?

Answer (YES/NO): NO